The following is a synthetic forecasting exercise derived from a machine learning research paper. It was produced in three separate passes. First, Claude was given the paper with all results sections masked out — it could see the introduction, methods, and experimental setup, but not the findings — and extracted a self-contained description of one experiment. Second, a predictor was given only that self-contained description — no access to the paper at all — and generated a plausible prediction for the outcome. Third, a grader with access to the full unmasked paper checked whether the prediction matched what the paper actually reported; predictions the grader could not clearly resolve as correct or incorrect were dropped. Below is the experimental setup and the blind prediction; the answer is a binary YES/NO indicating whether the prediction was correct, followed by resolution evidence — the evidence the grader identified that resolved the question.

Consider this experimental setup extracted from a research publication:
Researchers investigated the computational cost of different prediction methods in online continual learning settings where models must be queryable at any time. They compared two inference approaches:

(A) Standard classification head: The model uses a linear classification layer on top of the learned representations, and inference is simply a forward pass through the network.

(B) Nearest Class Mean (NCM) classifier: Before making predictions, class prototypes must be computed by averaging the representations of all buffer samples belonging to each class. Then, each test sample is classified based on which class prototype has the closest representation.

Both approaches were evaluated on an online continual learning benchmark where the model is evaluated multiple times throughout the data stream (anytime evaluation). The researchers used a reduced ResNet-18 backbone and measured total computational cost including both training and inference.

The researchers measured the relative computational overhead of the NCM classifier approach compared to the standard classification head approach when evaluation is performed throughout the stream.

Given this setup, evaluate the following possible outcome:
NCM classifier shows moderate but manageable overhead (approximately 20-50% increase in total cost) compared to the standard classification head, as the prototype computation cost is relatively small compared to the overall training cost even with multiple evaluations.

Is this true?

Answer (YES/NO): NO